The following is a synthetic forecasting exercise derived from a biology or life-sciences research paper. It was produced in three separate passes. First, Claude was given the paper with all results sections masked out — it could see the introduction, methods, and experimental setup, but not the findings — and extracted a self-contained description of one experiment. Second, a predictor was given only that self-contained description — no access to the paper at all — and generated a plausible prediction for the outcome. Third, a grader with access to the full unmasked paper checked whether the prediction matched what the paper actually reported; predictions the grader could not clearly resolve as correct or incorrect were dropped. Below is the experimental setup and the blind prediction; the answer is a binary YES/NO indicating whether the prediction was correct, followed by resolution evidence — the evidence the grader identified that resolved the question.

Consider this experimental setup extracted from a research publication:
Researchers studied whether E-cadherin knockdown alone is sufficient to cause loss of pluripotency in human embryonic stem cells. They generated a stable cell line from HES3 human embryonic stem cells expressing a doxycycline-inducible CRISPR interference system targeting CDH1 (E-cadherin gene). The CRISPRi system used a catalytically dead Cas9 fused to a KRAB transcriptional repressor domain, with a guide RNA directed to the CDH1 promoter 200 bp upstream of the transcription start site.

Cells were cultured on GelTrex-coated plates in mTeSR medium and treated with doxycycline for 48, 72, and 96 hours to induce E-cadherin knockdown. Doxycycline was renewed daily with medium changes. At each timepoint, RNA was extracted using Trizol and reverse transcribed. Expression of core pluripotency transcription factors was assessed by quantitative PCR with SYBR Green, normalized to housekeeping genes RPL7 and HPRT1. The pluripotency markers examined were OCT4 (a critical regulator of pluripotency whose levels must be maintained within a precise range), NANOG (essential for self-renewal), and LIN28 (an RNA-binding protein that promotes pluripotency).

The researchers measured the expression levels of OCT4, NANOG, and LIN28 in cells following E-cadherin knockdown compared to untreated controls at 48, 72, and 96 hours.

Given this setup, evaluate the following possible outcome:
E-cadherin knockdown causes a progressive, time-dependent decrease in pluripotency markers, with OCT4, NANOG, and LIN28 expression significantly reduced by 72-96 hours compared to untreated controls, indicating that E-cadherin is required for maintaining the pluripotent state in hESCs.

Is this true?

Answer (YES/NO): NO